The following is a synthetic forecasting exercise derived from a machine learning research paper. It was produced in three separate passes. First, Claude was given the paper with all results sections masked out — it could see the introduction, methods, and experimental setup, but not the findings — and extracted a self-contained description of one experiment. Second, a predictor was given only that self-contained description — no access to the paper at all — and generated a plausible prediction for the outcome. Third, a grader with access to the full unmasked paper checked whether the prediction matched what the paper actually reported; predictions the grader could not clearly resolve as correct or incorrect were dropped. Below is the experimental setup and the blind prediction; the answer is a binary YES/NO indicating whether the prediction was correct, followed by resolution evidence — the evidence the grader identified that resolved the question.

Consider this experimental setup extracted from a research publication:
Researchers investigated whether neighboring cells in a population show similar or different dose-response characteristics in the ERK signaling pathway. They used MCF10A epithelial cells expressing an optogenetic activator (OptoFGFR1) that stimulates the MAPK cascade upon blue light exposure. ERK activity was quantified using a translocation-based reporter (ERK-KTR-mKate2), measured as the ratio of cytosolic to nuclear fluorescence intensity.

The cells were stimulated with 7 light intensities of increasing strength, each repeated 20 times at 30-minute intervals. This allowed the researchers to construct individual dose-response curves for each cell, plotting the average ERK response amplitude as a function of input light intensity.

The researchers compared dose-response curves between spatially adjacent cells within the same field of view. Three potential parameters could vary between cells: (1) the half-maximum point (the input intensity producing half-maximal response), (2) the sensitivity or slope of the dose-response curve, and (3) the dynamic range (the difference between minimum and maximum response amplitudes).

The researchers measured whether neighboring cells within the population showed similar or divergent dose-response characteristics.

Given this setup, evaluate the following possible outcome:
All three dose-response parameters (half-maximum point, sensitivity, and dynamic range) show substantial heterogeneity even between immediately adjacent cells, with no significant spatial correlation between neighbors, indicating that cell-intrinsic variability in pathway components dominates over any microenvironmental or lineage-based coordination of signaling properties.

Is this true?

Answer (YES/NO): YES